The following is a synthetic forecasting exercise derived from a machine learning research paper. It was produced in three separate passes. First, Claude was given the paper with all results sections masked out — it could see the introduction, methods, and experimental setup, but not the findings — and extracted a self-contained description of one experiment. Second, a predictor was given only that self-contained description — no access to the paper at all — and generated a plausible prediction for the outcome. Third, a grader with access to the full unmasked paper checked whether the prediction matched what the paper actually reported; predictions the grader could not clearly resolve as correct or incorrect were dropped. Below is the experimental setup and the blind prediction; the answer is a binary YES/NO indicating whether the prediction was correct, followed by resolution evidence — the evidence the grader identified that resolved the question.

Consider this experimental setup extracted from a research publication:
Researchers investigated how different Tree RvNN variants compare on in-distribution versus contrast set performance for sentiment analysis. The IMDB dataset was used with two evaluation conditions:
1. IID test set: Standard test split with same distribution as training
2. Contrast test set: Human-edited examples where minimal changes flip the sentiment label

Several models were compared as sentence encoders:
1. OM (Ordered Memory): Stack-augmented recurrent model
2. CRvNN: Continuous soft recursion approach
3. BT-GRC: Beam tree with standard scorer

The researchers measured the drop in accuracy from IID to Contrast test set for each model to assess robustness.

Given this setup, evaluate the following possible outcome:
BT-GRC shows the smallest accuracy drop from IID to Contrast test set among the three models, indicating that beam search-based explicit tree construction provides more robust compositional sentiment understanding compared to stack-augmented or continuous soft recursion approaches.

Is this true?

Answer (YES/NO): NO